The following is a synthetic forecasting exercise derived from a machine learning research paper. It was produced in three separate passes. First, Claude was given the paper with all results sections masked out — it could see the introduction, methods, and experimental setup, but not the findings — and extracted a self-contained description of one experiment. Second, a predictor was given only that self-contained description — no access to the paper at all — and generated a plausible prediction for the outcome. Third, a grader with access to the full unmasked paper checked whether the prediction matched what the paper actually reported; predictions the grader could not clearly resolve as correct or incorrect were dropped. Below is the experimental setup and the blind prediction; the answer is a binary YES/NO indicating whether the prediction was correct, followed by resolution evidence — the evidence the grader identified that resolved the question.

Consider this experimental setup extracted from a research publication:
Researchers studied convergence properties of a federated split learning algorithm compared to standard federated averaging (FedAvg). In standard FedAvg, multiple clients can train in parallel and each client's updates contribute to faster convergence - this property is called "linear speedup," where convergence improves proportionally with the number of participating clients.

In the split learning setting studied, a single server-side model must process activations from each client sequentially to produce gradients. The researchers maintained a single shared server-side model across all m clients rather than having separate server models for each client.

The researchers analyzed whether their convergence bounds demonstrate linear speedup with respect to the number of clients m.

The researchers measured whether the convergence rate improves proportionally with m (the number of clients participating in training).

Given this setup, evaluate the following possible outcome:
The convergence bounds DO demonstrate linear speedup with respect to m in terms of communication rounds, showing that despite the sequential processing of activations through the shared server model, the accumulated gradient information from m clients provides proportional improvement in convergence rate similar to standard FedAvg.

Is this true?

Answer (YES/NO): NO